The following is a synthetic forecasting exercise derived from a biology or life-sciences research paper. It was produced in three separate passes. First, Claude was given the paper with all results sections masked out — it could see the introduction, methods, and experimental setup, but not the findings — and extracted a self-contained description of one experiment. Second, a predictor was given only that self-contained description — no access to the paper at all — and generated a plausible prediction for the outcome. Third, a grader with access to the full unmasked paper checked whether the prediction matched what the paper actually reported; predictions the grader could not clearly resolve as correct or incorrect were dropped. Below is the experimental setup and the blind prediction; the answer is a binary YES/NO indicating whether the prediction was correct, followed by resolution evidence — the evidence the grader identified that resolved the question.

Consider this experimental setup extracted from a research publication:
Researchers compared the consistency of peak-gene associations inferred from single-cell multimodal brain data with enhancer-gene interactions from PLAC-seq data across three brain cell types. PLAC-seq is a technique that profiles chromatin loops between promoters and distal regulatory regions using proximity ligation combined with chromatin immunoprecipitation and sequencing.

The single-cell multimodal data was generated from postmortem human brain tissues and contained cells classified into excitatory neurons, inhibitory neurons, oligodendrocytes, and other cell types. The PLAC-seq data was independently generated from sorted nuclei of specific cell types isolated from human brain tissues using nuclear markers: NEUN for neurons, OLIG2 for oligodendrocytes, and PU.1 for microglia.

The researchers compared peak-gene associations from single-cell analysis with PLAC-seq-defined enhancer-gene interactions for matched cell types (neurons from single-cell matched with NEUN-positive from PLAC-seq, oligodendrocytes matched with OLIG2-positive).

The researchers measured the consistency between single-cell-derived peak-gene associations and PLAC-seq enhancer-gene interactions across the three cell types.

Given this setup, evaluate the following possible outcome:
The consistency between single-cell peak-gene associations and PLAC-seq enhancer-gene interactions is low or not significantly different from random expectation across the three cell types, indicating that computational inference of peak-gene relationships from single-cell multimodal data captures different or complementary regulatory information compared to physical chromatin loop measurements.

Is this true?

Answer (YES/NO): NO